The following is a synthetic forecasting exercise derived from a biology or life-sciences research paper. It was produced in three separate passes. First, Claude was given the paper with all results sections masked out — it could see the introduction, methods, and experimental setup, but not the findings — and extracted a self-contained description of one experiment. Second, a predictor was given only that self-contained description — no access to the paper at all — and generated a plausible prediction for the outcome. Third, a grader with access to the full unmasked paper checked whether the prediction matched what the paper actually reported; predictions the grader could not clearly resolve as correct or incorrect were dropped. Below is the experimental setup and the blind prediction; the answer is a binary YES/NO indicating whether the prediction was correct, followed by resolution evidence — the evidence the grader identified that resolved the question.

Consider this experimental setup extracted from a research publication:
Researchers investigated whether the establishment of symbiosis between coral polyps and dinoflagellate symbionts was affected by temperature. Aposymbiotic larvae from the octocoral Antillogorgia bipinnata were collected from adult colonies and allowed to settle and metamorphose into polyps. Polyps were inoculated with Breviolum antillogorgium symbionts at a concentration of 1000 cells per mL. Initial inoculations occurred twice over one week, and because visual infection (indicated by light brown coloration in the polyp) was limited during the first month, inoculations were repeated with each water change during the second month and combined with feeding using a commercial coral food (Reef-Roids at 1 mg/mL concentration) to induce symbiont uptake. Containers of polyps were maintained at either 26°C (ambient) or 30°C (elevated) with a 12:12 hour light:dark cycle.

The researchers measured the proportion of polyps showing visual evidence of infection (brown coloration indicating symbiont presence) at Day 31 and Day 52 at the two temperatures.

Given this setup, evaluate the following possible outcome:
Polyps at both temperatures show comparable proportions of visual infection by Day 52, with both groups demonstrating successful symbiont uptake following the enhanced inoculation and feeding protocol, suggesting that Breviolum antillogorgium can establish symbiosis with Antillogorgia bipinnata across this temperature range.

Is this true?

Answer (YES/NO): YES